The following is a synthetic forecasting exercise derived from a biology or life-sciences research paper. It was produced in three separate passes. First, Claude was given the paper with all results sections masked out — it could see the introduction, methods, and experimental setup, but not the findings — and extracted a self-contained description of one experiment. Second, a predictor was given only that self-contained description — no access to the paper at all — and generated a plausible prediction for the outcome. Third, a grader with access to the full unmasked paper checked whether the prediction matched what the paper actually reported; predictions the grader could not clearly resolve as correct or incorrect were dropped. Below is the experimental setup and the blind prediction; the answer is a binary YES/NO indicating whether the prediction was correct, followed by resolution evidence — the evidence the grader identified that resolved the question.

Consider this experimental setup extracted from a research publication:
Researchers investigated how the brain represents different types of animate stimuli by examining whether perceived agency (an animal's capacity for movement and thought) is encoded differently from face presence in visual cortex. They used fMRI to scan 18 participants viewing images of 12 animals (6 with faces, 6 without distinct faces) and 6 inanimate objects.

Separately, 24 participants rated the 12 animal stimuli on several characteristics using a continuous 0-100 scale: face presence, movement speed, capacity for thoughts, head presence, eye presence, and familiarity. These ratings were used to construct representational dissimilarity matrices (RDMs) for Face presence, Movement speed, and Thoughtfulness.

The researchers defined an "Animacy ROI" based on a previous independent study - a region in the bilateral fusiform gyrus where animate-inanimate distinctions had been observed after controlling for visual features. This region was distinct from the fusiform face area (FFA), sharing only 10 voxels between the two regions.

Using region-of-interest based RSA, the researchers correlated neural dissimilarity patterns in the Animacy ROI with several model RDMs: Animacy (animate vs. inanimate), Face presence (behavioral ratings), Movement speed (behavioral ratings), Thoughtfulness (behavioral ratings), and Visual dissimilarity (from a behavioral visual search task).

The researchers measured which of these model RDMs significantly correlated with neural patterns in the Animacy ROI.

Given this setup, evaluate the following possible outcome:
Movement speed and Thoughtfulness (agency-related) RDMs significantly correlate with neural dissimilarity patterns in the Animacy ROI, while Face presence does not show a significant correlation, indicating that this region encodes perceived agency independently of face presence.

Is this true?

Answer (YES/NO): NO